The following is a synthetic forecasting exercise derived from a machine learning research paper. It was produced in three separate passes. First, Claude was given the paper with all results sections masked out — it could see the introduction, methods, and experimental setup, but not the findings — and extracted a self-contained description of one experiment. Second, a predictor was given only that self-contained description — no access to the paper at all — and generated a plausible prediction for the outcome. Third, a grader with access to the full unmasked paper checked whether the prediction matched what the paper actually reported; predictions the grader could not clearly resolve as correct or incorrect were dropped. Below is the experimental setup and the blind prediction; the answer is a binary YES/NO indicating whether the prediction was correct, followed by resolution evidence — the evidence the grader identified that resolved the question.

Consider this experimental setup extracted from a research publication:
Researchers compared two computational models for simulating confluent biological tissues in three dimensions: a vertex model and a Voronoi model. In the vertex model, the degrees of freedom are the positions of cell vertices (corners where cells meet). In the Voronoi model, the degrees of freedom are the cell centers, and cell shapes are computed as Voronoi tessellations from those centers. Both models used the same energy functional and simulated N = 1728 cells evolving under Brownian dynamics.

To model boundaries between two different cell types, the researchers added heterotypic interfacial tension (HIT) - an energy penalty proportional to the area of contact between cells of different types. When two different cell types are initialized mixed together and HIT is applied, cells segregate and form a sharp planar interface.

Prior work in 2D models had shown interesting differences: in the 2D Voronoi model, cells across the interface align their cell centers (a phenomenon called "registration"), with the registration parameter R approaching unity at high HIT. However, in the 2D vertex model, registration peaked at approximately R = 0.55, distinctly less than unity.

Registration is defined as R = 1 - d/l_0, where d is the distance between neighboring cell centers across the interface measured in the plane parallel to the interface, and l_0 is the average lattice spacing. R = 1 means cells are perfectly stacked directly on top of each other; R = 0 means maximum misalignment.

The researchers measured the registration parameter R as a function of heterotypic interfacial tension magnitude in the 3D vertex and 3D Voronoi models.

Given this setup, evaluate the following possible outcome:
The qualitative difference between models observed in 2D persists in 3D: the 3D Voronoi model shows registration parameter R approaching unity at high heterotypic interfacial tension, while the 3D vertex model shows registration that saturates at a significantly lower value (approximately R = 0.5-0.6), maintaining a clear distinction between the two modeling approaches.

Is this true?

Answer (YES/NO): YES